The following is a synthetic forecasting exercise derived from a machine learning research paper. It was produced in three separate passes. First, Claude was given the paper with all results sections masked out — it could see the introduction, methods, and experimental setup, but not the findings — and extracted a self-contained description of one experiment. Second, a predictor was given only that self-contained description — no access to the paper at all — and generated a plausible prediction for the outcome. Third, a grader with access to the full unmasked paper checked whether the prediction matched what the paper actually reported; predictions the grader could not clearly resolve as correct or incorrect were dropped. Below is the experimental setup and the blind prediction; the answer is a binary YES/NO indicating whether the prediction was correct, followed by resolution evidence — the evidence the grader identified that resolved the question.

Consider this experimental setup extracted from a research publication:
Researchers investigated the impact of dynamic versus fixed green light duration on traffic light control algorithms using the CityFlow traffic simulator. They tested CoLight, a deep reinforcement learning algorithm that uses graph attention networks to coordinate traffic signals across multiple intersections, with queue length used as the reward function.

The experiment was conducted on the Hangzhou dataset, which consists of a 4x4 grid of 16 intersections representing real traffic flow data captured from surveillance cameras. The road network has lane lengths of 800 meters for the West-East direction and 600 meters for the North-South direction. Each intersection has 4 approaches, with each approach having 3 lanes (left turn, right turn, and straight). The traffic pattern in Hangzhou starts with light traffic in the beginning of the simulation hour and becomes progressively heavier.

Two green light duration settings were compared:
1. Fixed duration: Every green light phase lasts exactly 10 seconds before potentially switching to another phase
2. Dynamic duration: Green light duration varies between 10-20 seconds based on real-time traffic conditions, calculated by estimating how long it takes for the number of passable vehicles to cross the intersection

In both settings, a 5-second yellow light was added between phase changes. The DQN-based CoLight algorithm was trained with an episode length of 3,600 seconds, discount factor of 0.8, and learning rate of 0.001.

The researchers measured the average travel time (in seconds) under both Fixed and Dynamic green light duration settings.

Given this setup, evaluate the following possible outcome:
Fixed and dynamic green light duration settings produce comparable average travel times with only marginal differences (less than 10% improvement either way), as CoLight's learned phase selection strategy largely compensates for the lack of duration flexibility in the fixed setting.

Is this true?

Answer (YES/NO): NO